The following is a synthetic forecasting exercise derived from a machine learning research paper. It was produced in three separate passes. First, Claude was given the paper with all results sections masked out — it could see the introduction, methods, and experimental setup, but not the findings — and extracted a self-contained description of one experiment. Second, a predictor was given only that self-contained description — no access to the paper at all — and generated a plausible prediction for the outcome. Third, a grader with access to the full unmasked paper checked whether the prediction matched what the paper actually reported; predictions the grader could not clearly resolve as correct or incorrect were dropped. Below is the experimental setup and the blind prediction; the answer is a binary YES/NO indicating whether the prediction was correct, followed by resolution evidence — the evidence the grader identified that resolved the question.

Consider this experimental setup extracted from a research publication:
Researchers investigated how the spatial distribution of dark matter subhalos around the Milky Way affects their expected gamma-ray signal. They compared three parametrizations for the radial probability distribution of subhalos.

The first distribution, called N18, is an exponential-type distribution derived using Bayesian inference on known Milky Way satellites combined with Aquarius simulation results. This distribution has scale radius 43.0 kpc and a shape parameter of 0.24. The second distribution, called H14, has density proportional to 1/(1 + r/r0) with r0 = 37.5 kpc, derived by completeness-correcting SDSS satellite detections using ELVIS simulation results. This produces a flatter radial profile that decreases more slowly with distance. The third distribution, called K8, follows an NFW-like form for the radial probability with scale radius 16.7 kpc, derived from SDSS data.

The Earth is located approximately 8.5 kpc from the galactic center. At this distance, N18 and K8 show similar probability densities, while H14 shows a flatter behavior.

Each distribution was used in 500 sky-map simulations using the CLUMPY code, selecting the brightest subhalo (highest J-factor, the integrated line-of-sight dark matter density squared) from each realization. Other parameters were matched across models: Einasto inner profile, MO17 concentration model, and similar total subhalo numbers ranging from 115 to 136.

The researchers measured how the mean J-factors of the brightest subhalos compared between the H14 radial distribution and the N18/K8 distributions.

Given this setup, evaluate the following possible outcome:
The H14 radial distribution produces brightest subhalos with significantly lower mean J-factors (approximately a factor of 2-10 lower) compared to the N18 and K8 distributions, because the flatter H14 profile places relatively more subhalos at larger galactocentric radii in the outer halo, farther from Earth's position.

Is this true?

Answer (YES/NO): NO